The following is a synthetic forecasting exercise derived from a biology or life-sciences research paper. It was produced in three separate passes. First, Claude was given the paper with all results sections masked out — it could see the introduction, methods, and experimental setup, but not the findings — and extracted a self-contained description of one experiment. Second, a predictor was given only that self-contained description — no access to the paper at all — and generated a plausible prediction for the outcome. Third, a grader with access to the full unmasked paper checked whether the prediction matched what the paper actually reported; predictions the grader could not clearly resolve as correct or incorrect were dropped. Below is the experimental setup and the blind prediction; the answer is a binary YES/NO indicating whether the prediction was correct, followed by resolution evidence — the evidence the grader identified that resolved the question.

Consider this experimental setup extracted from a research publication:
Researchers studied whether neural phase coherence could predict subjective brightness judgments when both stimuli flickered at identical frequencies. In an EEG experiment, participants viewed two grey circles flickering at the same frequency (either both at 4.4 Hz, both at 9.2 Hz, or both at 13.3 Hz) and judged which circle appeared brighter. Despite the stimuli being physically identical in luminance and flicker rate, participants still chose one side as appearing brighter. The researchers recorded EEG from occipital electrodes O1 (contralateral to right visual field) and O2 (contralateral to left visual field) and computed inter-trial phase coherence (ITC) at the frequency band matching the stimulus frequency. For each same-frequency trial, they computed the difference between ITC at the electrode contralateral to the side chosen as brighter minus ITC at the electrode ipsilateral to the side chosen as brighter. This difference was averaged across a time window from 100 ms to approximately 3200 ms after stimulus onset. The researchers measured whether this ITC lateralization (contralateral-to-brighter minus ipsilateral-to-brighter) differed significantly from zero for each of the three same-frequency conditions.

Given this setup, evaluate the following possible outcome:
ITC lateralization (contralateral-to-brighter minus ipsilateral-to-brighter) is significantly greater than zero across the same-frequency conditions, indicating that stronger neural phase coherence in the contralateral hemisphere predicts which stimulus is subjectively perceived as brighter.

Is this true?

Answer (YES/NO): NO